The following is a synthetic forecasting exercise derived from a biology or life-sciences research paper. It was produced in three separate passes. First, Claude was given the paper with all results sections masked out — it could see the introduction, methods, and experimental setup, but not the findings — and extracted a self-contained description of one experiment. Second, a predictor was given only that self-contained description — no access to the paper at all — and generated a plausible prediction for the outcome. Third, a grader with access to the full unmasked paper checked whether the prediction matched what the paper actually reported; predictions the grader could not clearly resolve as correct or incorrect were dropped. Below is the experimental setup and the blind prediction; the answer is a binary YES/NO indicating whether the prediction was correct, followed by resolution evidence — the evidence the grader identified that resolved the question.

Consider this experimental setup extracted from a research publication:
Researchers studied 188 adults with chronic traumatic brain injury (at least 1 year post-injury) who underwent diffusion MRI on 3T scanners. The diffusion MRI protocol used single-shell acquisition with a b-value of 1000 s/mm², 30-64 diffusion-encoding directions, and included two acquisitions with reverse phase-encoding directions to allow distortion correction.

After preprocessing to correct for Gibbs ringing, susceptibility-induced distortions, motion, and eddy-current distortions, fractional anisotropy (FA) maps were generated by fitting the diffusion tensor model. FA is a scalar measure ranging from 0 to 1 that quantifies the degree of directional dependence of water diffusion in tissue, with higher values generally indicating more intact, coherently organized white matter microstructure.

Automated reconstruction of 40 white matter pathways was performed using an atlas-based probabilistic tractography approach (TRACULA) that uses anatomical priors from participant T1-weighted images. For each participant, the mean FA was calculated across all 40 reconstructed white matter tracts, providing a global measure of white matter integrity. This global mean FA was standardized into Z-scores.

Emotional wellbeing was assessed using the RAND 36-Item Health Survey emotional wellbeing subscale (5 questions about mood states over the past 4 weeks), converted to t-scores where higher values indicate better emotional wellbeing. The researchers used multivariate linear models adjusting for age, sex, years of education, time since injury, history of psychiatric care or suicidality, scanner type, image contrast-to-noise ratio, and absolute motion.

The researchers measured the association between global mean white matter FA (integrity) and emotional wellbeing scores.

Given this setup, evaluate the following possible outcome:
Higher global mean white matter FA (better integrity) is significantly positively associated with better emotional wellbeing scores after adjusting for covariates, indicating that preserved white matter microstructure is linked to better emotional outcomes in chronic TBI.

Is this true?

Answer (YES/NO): NO